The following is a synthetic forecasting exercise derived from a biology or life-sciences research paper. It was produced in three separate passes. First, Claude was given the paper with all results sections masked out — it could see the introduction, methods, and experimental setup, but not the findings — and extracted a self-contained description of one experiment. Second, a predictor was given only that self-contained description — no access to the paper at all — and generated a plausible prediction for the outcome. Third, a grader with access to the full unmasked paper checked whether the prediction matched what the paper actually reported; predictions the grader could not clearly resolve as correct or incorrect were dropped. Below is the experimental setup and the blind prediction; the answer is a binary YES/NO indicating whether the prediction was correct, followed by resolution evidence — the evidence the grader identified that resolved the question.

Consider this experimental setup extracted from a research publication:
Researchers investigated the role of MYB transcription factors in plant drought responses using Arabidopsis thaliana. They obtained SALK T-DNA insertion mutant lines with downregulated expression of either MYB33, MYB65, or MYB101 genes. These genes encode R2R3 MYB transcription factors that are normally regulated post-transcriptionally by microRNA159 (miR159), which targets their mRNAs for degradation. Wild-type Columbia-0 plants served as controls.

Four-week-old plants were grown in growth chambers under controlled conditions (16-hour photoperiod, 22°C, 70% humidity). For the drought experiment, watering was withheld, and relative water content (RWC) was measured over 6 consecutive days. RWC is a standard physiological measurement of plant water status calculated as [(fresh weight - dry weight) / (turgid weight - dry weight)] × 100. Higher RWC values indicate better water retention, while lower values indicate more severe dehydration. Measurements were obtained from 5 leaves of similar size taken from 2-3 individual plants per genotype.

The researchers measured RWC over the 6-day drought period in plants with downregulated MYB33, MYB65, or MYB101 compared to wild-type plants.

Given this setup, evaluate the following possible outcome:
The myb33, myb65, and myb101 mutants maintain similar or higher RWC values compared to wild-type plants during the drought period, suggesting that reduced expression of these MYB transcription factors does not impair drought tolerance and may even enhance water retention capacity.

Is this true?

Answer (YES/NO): NO